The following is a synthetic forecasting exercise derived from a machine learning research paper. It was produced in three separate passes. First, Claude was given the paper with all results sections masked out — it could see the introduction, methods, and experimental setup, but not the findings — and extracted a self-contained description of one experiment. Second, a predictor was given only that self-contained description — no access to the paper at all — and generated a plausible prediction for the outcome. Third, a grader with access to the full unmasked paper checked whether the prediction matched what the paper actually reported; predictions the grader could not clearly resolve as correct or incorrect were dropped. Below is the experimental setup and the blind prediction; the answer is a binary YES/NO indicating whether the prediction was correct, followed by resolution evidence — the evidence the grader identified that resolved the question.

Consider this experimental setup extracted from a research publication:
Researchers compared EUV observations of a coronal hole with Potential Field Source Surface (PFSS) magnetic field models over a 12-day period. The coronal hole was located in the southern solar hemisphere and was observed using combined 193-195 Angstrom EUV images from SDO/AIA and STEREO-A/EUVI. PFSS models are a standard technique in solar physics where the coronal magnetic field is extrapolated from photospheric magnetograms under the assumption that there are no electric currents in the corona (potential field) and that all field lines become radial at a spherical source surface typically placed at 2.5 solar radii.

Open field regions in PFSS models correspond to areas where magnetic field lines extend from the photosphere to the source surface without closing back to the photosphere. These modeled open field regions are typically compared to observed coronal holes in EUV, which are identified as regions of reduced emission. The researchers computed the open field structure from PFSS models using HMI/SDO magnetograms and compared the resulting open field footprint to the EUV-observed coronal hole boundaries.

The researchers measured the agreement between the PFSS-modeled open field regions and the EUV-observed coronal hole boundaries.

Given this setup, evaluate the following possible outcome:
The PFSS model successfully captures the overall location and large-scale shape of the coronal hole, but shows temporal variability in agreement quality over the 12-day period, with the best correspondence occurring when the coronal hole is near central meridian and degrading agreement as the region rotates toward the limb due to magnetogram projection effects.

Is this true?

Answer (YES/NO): NO